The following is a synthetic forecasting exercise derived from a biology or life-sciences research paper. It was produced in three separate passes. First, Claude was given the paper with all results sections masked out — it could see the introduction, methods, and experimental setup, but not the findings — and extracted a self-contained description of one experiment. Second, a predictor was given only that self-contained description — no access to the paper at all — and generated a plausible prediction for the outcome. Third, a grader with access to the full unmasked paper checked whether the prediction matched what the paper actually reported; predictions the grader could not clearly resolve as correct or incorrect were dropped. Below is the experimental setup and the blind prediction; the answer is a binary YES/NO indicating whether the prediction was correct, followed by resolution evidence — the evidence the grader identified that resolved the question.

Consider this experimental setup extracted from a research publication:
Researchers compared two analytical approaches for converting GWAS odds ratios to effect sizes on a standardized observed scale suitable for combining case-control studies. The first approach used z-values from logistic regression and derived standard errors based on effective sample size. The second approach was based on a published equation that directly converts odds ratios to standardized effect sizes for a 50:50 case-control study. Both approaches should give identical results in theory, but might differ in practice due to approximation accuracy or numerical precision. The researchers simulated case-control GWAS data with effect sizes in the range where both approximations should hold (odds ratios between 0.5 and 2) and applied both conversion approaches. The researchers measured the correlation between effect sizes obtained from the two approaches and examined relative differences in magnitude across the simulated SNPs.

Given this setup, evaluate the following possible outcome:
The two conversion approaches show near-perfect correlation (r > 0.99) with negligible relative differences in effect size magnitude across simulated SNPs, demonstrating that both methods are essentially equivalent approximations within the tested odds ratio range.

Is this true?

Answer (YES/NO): NO